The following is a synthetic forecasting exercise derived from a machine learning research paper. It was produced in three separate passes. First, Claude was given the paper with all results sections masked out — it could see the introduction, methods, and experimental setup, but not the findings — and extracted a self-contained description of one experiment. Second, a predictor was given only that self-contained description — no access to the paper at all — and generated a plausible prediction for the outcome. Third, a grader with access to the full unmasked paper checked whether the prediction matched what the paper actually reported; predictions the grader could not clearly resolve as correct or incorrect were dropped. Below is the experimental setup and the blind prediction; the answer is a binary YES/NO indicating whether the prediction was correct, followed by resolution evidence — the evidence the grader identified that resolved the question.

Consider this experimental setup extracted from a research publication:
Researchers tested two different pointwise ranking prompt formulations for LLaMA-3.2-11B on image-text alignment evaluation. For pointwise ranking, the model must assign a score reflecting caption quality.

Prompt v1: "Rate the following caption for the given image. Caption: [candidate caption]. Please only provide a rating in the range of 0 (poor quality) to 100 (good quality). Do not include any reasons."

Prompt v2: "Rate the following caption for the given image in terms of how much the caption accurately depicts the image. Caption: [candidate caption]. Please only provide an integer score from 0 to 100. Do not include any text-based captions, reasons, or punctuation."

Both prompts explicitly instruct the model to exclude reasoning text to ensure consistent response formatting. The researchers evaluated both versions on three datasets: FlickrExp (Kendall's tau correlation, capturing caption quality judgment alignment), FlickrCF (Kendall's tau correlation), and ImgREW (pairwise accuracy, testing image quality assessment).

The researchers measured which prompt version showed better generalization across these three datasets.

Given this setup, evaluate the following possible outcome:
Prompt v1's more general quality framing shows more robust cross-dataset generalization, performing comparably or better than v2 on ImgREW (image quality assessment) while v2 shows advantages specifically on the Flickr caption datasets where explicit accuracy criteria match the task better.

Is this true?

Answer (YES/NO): NO